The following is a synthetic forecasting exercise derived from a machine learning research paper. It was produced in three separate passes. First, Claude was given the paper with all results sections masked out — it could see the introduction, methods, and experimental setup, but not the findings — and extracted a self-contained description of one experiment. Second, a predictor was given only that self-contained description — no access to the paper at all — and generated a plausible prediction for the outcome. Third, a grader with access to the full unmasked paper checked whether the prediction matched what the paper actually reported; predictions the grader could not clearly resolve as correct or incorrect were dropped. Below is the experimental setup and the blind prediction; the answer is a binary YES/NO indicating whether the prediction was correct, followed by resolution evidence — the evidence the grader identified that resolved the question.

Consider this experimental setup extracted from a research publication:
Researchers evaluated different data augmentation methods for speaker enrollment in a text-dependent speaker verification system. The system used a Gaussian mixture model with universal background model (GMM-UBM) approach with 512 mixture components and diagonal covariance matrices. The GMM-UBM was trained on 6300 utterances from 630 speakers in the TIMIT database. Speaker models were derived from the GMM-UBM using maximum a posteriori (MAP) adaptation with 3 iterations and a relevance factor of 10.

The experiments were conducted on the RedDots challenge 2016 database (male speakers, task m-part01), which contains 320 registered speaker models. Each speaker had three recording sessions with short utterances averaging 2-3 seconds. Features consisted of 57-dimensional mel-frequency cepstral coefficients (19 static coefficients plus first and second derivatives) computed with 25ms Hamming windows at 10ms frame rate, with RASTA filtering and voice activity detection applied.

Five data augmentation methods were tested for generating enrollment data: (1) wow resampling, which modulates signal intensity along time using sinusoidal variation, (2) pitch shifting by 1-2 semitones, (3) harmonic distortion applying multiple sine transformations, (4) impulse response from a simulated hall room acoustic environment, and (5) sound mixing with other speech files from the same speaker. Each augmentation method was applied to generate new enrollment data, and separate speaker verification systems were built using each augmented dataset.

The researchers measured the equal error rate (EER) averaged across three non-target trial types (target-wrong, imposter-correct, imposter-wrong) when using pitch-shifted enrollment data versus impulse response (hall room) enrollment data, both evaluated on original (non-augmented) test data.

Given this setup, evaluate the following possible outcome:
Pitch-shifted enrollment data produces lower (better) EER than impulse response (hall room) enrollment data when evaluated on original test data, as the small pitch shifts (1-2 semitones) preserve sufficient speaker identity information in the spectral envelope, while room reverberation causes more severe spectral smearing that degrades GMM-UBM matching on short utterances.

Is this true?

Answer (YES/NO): YES